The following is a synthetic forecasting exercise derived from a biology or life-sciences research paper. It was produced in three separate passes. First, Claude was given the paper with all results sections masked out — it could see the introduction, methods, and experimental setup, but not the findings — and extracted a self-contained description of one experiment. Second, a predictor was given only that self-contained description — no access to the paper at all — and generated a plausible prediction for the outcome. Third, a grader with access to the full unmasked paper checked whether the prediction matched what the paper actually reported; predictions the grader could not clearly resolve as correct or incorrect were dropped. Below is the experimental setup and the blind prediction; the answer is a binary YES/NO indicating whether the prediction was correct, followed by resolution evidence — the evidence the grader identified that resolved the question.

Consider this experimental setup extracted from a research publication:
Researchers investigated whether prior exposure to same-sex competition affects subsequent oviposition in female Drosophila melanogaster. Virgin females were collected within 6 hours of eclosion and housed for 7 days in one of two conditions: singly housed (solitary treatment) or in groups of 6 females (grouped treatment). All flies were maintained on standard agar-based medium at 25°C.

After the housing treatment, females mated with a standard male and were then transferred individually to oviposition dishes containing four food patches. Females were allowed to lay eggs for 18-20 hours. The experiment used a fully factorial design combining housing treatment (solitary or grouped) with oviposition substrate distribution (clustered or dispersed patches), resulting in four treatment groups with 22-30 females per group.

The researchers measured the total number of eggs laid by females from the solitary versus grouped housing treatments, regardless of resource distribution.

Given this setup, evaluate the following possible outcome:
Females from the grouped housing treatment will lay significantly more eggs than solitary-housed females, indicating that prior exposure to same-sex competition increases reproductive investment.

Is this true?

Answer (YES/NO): NO